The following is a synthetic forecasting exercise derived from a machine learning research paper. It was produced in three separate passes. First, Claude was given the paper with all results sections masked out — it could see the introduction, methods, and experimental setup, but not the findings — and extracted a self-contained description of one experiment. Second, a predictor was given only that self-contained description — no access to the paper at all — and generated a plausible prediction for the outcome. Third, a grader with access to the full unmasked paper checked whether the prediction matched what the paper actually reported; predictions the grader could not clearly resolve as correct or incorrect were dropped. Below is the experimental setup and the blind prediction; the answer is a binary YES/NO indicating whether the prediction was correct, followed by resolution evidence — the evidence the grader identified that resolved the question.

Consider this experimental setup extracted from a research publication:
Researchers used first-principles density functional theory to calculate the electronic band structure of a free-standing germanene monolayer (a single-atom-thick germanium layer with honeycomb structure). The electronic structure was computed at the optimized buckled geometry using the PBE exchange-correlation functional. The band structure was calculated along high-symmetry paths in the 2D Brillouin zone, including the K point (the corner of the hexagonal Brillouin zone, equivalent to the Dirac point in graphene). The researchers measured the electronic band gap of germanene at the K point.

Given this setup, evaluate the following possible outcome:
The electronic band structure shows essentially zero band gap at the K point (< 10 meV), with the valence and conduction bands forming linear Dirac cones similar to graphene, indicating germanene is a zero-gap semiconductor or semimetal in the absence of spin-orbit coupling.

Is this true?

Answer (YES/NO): YES